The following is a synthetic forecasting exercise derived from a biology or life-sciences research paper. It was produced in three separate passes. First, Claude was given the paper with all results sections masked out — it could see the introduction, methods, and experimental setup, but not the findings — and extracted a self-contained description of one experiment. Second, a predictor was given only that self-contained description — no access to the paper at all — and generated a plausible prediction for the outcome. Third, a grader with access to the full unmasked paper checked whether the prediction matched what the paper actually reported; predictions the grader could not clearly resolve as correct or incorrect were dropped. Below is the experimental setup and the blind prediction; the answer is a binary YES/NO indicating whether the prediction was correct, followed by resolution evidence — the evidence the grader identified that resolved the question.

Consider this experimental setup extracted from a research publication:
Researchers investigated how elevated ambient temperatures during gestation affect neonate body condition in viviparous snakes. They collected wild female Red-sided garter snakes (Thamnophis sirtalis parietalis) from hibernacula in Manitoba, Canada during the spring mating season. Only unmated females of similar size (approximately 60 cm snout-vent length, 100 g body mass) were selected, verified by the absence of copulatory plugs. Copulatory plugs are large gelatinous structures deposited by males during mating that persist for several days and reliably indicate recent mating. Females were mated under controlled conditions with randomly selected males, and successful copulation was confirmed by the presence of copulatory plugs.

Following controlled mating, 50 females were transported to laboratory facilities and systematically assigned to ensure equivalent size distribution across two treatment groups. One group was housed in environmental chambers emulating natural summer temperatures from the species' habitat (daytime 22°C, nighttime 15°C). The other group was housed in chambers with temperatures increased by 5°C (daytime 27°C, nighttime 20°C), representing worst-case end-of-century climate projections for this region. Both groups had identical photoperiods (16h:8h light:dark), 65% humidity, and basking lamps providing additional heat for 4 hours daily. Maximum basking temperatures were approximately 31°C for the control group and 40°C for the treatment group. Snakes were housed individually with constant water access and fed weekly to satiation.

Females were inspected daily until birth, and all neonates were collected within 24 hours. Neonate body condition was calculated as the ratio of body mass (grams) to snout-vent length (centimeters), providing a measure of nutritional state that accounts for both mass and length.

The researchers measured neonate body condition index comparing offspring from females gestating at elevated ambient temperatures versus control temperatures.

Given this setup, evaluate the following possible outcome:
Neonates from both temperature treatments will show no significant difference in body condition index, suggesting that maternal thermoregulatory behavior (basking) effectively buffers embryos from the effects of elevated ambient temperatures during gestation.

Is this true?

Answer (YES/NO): NO